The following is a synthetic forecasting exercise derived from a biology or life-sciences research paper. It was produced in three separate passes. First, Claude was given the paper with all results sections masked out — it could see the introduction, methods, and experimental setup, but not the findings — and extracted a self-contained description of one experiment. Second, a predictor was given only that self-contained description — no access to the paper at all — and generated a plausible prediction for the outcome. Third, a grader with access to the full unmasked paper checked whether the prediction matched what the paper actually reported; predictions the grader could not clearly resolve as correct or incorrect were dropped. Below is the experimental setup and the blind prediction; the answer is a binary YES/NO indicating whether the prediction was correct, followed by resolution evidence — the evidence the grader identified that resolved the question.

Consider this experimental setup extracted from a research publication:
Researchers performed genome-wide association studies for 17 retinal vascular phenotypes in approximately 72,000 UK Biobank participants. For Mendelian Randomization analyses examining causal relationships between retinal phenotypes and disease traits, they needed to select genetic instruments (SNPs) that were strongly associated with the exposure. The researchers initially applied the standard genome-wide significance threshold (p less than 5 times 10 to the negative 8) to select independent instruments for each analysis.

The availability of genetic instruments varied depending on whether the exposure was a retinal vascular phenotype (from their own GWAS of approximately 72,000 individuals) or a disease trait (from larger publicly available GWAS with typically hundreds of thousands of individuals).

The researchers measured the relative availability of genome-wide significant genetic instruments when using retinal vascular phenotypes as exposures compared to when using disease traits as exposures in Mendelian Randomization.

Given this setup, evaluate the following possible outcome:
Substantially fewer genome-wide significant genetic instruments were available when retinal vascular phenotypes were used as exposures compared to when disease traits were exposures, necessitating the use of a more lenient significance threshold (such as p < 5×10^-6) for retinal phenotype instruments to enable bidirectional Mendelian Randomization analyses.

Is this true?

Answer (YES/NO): YES